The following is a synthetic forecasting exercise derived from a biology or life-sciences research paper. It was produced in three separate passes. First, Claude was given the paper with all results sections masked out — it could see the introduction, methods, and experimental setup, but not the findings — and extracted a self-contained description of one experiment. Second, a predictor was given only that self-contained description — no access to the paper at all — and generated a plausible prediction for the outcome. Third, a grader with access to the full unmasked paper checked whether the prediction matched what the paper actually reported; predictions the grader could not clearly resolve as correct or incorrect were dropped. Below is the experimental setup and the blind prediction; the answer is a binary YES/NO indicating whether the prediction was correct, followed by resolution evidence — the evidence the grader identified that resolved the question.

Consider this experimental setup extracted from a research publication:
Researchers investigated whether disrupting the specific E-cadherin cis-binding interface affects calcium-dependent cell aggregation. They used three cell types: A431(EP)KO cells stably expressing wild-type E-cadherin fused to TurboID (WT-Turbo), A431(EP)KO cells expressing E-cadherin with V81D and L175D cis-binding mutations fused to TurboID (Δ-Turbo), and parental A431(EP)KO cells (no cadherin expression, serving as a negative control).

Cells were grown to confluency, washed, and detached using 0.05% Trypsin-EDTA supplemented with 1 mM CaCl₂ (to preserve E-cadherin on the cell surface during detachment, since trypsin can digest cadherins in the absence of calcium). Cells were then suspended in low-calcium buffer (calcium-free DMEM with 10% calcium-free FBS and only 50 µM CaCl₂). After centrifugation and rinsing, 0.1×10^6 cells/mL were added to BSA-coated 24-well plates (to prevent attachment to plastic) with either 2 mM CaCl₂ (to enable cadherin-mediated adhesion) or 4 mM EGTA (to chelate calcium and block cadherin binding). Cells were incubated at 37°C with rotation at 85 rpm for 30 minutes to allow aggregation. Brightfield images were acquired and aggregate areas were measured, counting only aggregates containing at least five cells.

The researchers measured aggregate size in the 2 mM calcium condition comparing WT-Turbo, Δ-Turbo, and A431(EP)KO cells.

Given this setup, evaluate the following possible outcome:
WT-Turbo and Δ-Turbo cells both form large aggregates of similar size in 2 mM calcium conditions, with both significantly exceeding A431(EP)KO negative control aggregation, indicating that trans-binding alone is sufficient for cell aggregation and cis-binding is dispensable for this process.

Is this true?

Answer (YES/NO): NO